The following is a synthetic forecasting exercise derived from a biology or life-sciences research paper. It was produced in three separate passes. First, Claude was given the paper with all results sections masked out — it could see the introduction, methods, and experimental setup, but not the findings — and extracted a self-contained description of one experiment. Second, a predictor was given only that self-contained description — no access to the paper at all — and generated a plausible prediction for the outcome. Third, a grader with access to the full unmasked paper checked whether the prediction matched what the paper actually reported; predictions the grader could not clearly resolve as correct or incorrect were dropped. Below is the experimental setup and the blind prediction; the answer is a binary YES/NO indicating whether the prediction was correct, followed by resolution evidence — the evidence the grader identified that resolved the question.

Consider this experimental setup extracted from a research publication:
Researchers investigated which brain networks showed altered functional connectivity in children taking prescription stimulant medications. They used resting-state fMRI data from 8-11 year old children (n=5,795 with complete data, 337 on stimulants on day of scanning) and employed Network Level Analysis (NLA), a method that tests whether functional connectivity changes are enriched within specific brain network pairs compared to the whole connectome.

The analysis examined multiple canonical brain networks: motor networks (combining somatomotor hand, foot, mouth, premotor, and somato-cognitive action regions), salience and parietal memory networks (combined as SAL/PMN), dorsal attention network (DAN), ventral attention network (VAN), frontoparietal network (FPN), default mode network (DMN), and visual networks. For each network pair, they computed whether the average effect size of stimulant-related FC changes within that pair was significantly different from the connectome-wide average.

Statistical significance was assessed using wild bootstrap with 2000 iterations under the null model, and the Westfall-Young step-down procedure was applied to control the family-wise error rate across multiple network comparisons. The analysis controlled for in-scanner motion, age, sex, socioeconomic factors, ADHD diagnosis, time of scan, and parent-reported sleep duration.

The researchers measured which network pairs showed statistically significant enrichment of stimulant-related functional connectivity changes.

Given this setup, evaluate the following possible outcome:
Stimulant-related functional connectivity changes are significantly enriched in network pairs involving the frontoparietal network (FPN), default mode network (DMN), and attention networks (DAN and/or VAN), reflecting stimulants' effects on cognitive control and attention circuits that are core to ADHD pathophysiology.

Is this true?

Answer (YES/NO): NO